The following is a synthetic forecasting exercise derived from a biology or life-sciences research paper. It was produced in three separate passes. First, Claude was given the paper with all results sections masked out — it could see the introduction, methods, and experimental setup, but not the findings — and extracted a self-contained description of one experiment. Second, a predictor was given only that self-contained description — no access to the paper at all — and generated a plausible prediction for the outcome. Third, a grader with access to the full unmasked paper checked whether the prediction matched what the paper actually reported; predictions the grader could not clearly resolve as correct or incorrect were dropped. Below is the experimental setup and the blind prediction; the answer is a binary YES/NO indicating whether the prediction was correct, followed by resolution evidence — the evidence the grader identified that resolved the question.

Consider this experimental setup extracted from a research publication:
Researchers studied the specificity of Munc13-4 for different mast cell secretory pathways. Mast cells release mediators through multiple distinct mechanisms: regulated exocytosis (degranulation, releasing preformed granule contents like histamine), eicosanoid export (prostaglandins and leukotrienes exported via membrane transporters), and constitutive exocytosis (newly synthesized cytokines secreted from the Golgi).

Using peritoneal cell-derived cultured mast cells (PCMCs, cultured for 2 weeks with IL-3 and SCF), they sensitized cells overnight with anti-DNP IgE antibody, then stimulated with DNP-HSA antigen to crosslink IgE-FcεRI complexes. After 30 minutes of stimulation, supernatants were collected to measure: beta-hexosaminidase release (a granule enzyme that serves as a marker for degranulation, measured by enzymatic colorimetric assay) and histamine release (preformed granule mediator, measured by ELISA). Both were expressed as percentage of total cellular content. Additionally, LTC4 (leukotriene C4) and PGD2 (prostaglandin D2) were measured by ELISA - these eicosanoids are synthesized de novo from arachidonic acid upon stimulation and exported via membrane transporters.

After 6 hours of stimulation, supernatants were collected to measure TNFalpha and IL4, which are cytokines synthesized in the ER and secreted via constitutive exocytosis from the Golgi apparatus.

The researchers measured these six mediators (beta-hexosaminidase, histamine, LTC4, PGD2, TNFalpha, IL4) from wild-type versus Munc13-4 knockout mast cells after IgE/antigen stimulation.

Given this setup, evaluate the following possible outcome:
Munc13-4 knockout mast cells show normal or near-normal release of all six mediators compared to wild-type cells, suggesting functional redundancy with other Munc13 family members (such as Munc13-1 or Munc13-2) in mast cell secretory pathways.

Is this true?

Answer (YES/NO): NO